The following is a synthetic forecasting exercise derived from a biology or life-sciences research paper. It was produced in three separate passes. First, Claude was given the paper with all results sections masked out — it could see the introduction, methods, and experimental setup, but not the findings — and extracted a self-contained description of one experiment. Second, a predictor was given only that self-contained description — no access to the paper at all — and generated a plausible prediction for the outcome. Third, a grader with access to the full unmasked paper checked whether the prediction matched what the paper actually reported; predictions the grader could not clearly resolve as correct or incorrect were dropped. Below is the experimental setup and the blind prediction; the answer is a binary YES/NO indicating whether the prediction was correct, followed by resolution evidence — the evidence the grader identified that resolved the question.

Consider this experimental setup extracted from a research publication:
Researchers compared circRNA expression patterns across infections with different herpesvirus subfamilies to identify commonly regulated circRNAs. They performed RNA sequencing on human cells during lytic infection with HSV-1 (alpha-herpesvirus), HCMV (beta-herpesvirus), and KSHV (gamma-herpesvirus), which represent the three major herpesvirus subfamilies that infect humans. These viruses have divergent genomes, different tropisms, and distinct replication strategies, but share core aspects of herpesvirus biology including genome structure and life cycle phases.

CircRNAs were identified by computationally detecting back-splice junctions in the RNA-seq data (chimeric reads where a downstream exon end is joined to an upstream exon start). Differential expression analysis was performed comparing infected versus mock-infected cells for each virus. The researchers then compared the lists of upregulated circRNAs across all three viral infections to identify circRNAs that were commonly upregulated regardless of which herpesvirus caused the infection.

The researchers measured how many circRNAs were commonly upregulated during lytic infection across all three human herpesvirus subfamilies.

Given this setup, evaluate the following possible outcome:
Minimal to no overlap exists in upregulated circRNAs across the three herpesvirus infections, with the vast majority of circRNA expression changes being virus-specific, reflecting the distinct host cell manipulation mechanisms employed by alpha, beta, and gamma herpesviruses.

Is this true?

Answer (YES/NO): YES